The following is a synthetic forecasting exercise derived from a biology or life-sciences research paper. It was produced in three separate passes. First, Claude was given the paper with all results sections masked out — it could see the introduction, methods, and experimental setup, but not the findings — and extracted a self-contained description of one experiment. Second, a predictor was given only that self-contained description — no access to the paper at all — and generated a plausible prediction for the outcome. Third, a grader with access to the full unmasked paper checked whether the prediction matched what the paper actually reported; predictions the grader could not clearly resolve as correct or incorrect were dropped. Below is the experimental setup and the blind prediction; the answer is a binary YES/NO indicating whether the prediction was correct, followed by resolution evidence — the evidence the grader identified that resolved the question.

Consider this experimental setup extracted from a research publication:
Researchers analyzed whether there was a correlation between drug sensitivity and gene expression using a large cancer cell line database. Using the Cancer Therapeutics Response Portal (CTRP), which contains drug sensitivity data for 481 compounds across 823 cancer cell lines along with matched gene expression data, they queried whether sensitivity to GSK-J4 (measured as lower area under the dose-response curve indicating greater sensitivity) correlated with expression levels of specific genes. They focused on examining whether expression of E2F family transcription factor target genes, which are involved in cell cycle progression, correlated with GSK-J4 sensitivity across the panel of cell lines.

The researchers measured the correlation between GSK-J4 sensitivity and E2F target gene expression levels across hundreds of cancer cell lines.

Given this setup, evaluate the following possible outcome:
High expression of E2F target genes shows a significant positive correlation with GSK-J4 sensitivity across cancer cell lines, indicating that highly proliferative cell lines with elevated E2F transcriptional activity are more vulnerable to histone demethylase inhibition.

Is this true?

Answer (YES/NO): YES